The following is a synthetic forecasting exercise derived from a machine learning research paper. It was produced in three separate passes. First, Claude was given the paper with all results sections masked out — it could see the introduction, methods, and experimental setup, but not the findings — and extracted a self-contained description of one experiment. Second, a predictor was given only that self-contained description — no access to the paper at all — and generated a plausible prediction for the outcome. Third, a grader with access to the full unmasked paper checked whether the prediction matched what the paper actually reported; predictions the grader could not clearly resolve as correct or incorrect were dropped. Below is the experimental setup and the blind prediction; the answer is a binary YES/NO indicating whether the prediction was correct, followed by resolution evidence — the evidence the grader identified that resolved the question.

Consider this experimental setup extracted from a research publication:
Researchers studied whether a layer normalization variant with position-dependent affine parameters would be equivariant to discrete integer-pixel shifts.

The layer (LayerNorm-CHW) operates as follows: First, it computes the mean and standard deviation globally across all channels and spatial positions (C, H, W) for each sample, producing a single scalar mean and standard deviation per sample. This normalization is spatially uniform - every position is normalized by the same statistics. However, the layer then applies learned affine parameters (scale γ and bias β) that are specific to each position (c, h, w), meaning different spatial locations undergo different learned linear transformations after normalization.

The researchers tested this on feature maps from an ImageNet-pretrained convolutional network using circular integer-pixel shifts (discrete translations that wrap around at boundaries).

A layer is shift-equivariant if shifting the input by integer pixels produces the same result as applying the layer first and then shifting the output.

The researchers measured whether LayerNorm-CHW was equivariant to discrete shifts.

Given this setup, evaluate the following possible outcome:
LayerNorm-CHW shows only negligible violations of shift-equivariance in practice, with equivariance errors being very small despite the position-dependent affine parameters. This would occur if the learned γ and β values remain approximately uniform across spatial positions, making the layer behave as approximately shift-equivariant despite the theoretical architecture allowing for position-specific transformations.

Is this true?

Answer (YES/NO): NO